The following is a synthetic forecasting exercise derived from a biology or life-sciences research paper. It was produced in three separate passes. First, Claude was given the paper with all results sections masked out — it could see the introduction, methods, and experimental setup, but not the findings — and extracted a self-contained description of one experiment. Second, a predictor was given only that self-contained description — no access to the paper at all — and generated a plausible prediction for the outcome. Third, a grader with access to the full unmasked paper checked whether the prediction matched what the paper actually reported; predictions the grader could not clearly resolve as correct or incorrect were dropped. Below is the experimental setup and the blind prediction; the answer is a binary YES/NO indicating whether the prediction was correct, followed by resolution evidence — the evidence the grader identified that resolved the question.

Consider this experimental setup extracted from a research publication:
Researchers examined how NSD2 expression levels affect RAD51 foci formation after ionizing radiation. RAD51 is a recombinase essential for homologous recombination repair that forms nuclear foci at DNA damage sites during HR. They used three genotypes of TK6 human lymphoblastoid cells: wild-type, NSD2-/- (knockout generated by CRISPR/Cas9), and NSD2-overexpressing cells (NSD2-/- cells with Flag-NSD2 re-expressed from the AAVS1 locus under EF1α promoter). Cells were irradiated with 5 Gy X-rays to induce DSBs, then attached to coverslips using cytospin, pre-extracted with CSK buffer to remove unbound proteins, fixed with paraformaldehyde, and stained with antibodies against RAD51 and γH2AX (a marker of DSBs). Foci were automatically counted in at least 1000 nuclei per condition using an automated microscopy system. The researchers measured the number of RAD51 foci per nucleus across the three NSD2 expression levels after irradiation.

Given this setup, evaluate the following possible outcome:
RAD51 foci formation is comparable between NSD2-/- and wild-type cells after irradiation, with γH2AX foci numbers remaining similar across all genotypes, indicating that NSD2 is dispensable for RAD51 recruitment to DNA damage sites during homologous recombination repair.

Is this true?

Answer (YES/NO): NO